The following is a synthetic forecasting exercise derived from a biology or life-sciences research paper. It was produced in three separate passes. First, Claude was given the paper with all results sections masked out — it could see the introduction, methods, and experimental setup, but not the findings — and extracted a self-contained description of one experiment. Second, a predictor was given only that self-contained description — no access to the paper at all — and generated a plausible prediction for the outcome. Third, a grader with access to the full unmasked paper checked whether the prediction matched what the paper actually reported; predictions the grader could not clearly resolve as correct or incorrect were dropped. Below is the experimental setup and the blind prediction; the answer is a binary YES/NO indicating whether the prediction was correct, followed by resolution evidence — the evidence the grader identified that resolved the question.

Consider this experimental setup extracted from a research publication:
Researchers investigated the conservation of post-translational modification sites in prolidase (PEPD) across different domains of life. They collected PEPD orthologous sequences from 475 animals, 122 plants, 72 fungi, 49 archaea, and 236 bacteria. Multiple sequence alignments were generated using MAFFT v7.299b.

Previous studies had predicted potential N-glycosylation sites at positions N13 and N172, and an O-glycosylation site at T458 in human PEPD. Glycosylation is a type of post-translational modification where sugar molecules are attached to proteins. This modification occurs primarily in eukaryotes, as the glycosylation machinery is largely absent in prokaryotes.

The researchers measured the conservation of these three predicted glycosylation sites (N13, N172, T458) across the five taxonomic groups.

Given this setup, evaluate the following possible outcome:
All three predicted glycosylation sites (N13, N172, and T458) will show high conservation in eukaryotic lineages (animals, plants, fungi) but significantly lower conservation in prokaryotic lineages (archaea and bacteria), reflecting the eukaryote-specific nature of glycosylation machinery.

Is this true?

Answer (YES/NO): NO